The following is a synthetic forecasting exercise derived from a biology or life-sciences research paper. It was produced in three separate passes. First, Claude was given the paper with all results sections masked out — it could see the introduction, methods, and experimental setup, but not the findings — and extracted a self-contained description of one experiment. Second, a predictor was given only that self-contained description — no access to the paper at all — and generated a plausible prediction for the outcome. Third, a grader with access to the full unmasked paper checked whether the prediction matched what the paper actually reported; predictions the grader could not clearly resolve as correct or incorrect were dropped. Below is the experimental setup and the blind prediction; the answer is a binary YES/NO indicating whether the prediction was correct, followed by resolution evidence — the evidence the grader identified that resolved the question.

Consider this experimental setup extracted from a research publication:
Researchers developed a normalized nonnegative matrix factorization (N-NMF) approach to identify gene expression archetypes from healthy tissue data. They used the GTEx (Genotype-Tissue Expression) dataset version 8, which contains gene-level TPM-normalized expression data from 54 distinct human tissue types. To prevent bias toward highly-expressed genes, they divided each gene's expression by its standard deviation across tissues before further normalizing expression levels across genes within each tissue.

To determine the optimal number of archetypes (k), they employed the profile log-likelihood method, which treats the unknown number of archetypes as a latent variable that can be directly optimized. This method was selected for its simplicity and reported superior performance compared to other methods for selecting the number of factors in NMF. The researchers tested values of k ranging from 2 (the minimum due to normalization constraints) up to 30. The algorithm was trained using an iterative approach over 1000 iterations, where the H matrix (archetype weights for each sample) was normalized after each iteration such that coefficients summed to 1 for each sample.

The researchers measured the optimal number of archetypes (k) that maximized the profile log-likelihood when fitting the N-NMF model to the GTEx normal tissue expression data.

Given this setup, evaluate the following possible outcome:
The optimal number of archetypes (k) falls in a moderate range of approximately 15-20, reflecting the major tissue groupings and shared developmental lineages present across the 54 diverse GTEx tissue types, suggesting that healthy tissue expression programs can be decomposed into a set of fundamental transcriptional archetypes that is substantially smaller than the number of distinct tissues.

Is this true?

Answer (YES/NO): NO